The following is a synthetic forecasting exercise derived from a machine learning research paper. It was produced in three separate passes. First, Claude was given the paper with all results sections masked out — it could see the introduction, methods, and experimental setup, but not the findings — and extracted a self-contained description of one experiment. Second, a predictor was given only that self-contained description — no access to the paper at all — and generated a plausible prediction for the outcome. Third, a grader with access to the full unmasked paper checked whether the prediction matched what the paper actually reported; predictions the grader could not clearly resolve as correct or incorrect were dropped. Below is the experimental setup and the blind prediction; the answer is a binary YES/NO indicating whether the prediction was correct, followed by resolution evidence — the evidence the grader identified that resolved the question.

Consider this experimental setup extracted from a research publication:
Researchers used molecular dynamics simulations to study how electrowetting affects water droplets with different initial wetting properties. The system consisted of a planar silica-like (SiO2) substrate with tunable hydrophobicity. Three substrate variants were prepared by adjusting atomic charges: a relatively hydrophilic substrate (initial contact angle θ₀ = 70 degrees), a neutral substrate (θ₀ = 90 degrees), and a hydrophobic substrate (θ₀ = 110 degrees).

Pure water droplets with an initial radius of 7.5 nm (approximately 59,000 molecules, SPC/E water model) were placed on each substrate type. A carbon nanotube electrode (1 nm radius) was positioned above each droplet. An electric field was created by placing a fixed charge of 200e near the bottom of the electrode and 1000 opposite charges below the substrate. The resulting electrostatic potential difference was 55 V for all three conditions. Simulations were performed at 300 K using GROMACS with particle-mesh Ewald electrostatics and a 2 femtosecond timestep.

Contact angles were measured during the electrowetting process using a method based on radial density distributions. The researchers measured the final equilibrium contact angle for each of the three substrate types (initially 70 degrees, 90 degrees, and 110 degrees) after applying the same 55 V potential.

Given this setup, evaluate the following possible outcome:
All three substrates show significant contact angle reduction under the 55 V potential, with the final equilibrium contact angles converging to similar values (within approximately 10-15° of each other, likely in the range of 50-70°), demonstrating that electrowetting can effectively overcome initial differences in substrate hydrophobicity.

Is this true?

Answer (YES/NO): NO